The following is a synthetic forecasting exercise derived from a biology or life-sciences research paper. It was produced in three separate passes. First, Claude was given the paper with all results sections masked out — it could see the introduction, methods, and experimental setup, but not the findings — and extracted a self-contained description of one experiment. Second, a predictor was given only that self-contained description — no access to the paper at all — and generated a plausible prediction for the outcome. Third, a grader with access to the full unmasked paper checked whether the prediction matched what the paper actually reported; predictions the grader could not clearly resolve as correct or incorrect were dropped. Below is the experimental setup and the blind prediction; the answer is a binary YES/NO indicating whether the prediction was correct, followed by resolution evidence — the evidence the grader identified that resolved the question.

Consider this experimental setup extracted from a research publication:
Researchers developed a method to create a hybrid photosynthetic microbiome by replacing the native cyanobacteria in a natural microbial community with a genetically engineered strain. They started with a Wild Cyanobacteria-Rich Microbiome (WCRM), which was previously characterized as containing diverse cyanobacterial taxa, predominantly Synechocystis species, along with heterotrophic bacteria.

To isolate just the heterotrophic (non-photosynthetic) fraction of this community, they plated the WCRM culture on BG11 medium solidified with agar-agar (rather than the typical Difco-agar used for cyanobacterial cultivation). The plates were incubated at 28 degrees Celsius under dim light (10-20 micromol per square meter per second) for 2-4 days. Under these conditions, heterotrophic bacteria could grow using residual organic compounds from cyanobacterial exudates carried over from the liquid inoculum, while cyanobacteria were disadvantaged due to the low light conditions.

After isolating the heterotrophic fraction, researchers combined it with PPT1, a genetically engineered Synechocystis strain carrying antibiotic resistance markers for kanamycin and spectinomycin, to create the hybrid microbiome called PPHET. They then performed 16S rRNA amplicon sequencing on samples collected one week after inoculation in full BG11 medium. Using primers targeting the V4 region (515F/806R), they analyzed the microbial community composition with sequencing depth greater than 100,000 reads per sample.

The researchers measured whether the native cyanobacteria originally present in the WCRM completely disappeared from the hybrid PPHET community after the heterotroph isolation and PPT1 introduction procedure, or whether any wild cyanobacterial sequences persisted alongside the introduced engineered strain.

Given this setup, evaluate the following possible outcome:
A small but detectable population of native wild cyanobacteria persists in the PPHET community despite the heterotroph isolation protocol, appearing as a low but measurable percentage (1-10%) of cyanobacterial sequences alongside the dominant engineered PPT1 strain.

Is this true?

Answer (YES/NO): NO